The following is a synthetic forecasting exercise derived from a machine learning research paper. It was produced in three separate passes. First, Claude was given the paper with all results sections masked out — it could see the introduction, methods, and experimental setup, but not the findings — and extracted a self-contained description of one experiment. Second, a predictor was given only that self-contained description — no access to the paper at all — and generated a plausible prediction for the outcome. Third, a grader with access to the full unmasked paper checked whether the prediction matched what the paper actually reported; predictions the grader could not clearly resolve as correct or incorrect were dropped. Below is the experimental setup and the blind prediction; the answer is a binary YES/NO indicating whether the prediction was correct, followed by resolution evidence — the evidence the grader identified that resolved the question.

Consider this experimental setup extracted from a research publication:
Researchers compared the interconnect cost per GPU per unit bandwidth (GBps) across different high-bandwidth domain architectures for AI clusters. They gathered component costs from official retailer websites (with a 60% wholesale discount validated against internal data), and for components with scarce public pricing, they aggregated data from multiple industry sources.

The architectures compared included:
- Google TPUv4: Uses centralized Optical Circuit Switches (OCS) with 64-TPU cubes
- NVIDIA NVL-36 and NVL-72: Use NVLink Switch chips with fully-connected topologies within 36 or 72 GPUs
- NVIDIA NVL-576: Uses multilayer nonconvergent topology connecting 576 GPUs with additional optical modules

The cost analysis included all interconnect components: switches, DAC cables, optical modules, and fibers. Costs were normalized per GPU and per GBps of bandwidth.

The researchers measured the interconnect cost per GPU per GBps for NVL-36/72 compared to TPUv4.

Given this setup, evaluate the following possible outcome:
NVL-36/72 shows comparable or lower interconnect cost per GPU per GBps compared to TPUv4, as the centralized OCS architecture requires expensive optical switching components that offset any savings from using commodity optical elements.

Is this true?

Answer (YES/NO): NO